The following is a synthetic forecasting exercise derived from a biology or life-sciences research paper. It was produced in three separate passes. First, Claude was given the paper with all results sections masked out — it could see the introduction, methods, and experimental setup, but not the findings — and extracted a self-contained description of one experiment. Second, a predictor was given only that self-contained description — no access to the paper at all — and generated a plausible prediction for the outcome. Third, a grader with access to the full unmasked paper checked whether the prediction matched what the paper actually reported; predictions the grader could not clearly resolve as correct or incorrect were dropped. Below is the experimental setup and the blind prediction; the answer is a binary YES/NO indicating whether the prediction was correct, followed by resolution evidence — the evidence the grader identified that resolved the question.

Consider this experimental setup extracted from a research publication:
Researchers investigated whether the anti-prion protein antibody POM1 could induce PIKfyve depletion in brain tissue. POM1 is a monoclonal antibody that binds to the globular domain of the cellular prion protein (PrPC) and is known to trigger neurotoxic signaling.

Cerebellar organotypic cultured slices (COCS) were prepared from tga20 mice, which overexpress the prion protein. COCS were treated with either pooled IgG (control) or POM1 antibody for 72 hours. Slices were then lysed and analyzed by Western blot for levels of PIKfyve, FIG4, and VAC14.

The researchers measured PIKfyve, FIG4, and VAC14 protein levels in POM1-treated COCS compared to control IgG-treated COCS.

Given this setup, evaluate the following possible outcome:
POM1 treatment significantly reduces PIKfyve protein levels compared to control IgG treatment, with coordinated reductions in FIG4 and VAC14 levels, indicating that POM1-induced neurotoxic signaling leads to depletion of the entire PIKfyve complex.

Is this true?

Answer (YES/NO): NO